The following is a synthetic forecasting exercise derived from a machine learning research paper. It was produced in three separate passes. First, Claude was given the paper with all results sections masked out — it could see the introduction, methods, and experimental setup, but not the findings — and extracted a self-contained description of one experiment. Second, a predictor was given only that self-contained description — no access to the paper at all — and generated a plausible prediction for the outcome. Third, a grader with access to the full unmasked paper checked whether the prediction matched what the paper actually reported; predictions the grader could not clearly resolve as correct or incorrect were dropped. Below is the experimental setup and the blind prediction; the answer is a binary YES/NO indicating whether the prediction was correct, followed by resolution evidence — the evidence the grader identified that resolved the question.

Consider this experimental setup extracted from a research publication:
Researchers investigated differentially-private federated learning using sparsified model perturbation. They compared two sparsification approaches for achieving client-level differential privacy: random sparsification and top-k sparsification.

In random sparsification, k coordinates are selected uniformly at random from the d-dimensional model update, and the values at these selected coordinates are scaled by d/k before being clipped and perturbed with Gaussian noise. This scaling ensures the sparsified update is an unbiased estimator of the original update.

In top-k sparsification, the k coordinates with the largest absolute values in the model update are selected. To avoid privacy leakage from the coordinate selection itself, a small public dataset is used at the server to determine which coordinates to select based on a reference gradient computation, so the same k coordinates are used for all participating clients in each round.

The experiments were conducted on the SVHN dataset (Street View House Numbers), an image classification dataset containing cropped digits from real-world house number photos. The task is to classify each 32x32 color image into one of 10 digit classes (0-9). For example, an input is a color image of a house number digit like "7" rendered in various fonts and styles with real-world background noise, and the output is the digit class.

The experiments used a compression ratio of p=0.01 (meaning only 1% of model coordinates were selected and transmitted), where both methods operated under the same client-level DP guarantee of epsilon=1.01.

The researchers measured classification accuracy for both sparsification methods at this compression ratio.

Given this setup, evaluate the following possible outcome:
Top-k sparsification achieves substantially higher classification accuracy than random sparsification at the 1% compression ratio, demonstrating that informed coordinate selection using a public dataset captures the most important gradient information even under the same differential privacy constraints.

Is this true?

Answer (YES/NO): YES